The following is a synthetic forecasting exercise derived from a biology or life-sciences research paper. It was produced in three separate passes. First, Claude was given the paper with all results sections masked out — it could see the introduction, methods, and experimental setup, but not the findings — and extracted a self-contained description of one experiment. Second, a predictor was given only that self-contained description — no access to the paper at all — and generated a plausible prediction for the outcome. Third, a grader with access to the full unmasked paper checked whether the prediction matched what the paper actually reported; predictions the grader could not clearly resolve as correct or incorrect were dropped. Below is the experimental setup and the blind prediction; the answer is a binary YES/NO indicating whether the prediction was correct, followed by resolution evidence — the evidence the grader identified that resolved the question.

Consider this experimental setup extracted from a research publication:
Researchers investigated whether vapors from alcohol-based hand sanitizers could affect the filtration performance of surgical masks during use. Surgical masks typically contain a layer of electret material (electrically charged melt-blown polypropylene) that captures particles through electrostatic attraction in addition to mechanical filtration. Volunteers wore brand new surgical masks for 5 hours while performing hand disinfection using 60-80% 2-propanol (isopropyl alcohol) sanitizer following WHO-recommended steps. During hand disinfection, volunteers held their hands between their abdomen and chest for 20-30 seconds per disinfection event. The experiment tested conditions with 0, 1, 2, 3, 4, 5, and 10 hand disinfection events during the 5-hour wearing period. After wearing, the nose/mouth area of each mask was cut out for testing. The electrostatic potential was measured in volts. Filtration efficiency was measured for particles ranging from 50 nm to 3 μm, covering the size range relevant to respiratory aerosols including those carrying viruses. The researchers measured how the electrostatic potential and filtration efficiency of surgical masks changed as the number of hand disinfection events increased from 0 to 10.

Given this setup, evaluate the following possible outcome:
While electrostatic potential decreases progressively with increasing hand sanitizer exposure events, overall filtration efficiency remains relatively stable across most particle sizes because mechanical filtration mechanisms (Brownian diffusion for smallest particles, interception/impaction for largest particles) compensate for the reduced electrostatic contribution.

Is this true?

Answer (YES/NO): NO